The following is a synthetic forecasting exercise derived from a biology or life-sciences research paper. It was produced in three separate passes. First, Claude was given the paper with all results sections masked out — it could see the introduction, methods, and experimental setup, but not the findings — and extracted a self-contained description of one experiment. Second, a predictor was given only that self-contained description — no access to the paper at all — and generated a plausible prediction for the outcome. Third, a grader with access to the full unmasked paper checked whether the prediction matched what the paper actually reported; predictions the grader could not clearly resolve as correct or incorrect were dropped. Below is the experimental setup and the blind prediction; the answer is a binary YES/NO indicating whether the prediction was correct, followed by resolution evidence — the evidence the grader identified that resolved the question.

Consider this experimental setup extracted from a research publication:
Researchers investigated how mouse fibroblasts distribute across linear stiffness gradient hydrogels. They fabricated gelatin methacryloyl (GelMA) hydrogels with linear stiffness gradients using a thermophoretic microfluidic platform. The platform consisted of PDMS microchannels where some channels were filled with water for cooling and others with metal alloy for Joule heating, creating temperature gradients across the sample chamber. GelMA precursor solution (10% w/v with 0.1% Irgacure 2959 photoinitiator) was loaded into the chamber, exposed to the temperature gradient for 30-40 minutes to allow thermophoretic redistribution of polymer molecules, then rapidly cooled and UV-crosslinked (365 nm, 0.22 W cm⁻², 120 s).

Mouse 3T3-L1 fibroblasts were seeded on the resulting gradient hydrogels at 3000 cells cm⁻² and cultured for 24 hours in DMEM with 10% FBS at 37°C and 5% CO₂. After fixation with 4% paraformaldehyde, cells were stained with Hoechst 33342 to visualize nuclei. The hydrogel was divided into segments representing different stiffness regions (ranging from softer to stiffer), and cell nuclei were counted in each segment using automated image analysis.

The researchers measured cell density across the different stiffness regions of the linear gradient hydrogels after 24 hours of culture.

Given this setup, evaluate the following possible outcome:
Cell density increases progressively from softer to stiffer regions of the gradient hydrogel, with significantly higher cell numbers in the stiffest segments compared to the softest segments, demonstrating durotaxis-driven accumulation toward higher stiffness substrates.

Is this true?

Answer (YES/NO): NO